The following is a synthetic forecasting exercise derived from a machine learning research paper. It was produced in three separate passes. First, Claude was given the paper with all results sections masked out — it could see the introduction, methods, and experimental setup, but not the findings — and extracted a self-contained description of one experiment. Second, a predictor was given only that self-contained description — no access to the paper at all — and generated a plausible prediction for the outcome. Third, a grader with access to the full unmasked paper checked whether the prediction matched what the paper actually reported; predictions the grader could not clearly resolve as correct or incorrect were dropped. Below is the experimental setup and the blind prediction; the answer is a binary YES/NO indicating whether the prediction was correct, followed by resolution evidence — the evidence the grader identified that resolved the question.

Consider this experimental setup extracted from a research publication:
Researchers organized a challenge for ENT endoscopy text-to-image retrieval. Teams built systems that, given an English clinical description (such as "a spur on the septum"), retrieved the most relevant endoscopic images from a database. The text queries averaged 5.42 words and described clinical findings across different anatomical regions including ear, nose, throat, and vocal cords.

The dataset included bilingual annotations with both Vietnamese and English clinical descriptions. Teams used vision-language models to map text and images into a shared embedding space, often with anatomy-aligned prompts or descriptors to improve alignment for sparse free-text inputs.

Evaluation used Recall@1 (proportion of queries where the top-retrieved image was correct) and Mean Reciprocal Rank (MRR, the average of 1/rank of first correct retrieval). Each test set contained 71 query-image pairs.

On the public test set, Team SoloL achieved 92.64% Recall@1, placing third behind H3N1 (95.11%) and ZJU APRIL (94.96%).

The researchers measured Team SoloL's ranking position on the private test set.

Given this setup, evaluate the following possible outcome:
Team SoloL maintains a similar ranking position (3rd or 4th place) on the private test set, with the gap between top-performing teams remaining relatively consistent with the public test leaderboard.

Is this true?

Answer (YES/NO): NO